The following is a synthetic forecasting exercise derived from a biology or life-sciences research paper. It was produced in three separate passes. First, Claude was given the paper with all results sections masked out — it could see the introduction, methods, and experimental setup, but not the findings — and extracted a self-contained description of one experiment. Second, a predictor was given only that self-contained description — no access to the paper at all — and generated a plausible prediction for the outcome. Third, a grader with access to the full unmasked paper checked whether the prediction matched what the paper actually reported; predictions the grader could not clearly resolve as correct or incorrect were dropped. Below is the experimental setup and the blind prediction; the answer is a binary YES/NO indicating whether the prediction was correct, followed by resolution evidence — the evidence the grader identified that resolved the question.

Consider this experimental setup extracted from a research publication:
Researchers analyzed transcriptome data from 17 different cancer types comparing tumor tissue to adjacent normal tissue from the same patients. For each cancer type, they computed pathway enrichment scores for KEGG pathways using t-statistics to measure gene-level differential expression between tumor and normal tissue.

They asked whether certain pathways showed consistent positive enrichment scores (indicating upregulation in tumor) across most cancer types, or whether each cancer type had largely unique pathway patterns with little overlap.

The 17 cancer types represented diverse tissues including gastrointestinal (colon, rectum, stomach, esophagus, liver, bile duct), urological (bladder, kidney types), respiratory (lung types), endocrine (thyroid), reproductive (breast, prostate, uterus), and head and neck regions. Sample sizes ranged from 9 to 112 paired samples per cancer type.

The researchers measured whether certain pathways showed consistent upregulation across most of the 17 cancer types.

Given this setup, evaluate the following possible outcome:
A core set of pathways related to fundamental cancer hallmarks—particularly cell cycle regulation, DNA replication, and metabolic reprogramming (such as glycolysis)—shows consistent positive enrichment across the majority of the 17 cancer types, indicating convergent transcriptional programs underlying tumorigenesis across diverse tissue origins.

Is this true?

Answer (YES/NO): NO